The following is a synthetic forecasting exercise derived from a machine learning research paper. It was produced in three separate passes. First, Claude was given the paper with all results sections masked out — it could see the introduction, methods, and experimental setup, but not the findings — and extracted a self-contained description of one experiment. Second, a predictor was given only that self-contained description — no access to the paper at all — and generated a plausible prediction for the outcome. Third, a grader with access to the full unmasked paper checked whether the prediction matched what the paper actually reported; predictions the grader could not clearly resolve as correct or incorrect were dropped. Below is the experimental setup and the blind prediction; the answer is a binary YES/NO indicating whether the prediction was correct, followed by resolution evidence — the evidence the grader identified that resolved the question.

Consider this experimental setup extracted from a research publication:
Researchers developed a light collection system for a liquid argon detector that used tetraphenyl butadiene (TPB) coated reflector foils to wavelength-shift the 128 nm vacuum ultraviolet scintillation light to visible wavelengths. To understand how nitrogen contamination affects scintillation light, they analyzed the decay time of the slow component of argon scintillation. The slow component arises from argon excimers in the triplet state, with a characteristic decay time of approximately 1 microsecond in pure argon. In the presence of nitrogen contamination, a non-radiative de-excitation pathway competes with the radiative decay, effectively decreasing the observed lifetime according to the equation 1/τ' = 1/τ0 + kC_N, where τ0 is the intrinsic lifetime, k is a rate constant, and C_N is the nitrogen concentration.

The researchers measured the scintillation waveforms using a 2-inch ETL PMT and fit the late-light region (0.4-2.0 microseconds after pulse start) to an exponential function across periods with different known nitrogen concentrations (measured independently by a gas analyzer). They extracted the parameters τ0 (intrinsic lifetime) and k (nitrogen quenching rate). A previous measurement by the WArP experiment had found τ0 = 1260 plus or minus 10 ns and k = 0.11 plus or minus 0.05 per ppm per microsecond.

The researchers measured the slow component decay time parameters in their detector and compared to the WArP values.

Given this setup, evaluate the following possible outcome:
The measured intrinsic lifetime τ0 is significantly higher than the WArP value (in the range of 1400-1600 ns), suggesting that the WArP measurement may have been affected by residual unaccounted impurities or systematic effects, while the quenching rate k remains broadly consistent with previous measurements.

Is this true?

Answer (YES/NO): NO